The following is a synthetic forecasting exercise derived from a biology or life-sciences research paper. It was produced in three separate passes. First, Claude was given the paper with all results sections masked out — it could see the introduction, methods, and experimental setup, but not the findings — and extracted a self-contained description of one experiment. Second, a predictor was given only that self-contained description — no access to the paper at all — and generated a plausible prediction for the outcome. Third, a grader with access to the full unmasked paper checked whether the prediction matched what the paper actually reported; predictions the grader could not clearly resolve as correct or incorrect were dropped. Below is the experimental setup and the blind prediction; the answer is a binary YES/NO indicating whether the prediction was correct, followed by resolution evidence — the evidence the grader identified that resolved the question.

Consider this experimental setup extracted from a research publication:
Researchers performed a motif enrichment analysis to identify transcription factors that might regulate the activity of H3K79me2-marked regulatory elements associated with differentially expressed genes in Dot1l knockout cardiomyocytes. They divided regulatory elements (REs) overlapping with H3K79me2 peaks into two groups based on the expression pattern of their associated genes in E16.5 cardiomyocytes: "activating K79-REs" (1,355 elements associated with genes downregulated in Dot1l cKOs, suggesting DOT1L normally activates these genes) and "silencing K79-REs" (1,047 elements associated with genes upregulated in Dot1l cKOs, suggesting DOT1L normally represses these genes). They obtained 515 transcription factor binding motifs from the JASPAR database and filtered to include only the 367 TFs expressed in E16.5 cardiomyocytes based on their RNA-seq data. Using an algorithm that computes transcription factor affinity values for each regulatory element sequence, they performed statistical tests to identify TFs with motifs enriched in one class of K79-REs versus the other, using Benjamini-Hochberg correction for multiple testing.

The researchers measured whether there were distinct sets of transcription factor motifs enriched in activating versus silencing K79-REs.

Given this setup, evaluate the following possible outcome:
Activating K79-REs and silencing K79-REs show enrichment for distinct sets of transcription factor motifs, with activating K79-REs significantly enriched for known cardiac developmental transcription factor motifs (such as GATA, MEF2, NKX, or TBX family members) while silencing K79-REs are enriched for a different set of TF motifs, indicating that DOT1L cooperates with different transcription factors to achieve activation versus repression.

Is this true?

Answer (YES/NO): YES